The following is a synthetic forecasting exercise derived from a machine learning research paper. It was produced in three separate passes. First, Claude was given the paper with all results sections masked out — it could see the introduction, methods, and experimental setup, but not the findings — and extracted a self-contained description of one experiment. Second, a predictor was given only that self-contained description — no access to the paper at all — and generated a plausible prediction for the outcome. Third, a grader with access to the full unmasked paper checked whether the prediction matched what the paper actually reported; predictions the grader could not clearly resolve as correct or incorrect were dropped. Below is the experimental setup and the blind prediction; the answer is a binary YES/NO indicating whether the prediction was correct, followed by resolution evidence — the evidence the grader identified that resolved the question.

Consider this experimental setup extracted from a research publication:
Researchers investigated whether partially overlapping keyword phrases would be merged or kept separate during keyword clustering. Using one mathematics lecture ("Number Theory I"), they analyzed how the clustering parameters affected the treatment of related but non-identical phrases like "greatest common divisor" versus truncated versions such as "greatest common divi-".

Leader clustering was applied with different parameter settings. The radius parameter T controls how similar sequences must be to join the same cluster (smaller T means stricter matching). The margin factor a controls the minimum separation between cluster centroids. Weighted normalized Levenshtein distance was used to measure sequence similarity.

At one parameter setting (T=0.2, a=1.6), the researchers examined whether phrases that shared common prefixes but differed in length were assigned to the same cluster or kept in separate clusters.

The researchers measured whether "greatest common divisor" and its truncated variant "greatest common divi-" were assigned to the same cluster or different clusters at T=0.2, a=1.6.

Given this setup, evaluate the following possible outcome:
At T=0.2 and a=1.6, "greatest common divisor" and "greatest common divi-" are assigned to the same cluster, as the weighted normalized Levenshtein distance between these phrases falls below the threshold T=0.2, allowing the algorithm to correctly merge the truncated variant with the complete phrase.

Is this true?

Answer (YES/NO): NO